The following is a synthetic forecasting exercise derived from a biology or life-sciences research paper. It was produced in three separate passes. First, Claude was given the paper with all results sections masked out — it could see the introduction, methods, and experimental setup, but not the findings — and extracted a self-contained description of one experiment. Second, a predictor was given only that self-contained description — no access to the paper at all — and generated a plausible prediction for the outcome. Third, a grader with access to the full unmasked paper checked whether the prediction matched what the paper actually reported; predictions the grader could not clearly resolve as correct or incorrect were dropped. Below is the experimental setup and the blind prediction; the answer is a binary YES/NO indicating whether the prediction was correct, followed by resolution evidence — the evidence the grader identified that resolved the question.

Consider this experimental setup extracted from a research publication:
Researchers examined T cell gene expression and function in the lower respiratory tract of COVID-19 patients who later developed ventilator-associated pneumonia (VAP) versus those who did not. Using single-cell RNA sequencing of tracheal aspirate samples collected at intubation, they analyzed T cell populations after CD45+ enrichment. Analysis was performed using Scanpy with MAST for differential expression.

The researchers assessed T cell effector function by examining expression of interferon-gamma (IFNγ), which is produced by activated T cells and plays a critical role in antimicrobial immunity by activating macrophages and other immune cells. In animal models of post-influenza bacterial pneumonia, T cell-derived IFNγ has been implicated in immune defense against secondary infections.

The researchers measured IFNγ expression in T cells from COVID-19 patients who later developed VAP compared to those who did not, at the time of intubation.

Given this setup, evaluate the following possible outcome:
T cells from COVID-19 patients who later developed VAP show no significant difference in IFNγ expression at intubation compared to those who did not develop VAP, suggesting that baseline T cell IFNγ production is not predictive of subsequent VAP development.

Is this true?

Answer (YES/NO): NO